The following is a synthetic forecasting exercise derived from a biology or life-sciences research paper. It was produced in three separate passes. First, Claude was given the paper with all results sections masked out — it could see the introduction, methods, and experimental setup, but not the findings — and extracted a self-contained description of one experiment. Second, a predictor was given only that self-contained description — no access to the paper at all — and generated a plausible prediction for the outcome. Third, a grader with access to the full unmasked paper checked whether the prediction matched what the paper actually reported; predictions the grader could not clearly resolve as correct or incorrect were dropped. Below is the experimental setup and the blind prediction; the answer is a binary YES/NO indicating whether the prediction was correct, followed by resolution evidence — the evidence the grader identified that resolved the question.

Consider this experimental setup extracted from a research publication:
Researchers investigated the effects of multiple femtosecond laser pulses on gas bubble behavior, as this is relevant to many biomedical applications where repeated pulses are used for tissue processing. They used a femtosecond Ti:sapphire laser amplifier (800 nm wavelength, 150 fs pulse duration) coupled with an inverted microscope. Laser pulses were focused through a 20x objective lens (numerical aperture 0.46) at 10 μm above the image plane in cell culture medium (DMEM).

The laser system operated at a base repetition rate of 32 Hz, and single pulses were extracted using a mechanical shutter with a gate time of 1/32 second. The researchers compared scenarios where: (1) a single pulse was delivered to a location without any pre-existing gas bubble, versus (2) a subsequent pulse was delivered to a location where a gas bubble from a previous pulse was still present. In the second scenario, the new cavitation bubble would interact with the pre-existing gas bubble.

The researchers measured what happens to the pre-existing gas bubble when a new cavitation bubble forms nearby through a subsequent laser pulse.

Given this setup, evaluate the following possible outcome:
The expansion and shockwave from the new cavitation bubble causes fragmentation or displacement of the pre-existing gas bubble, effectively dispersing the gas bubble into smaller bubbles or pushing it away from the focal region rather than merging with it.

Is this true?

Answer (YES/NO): NO